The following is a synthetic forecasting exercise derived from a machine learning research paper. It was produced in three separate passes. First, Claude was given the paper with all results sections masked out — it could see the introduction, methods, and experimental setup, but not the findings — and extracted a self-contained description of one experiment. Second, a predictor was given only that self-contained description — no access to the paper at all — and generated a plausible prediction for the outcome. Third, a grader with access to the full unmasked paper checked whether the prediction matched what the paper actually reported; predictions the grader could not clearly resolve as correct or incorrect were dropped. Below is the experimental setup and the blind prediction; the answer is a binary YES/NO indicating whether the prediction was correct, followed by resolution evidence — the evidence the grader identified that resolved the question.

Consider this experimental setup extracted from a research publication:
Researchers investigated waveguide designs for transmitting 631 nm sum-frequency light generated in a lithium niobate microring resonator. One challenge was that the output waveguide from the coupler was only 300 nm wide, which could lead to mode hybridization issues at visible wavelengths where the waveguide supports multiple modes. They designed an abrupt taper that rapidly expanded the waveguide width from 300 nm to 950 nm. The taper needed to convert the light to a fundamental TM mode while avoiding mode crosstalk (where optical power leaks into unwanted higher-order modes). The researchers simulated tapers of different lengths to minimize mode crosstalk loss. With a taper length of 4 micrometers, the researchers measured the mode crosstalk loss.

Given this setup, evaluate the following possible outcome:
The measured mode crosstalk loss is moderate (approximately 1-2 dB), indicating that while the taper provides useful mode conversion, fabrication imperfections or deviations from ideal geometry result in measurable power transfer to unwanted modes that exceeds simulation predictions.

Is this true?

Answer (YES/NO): NO